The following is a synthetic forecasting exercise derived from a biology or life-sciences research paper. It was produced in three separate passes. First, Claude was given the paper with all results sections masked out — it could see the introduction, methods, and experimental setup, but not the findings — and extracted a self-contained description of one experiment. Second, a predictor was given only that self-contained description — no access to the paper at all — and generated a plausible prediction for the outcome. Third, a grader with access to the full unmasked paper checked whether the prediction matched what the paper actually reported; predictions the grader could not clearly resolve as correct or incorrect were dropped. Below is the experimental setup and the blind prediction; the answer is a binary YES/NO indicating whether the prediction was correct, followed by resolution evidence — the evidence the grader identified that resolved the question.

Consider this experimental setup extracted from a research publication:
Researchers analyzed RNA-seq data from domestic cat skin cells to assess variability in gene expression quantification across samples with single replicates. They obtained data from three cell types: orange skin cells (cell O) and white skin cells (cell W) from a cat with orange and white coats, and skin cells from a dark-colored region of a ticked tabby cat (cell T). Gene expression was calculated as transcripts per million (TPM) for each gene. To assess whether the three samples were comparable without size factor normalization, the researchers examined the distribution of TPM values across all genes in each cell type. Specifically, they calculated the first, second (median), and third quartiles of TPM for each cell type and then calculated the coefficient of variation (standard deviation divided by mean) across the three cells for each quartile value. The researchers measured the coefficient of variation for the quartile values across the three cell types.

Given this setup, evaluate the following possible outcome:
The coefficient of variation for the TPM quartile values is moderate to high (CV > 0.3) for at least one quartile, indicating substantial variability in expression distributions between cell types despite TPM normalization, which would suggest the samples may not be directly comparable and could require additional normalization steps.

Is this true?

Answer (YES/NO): NO